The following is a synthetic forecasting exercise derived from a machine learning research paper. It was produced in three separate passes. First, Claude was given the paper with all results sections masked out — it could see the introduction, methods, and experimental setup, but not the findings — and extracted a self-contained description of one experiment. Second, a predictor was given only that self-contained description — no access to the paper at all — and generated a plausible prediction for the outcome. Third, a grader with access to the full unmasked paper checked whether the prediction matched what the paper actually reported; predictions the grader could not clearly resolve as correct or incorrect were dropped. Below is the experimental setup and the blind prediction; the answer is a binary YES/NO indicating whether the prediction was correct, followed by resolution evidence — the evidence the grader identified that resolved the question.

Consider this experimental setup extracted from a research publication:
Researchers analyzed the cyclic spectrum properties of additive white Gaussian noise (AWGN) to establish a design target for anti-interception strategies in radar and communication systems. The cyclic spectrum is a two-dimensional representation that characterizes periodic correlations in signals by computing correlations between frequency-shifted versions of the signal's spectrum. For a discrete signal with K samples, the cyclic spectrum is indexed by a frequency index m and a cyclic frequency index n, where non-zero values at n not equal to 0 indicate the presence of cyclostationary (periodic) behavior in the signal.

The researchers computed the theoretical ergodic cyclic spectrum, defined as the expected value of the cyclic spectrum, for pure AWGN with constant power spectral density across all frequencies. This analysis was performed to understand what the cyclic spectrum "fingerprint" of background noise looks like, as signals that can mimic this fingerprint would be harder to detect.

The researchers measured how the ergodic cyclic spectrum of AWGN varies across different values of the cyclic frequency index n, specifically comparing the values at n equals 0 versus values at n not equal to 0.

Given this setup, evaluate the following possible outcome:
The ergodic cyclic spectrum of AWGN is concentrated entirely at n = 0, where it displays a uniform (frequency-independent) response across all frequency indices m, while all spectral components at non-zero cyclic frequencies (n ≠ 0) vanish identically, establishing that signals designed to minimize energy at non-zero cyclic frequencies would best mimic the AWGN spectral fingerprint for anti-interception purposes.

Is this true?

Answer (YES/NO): YES